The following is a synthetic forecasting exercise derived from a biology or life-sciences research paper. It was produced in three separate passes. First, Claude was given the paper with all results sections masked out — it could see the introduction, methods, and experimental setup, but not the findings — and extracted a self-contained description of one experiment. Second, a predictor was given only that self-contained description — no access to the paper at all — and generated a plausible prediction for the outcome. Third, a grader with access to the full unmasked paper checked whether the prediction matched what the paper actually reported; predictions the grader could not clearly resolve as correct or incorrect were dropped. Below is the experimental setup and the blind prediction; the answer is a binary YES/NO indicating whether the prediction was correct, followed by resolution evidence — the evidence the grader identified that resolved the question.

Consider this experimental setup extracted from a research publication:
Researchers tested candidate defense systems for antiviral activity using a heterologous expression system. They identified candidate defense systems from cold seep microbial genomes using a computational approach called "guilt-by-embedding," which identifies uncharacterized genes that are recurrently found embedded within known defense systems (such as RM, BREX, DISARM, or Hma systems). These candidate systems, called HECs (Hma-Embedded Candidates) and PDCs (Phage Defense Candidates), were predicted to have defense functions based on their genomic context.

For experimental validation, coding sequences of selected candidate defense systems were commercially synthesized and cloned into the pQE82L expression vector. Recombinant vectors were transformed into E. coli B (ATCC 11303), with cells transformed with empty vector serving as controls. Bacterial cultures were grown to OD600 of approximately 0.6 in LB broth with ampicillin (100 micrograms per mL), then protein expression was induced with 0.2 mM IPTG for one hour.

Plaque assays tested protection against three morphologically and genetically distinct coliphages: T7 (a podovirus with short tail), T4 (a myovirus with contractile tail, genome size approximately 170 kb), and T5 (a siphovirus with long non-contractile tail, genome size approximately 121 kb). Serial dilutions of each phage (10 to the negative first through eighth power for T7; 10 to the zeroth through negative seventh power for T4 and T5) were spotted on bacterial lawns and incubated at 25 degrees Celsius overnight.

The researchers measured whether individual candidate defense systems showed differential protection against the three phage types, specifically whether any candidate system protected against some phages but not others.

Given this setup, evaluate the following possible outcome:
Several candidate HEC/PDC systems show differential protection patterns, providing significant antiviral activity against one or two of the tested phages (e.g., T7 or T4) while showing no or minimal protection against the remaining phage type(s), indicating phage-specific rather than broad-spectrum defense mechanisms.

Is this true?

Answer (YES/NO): YES